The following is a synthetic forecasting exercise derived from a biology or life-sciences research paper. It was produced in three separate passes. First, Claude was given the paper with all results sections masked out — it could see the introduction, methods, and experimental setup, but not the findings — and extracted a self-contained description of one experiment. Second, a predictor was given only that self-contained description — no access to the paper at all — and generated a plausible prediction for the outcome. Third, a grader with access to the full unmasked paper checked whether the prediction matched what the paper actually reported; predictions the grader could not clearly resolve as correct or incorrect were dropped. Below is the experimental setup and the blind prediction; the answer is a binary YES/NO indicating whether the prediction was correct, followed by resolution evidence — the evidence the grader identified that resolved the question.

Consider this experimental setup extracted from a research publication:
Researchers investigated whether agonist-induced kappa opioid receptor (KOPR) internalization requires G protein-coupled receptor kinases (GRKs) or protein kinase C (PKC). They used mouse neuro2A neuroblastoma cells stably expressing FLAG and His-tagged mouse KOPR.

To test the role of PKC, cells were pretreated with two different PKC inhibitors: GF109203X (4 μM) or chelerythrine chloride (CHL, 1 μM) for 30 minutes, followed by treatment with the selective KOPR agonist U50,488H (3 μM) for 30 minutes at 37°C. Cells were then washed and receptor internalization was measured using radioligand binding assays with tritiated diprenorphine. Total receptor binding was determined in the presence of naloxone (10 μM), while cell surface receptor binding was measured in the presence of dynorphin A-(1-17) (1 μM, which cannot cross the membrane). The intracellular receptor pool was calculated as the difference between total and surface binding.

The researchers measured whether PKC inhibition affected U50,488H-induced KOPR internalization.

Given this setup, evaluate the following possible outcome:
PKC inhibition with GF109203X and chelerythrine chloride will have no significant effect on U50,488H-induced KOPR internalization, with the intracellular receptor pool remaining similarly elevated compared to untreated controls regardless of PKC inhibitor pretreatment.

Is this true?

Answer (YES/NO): YES